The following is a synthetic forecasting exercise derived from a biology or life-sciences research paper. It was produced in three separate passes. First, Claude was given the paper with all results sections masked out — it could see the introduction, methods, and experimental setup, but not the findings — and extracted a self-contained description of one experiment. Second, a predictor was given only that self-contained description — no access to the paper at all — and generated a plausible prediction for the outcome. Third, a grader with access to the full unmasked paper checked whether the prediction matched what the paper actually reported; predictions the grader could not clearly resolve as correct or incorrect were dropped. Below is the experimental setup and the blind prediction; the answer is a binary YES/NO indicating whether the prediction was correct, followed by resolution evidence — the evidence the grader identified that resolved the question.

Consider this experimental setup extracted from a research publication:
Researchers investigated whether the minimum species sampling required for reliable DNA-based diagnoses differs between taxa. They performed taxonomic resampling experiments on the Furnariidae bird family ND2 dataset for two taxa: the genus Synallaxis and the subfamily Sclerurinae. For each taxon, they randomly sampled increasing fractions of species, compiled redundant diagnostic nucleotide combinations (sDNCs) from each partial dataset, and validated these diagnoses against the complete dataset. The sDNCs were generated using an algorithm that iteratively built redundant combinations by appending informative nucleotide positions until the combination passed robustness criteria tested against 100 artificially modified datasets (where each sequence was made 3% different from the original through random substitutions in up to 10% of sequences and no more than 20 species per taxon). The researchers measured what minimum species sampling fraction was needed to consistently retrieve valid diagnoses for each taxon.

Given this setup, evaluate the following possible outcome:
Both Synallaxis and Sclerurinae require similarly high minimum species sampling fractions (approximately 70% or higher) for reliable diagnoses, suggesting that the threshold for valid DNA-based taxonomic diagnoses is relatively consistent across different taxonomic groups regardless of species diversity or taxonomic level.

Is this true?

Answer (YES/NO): NO